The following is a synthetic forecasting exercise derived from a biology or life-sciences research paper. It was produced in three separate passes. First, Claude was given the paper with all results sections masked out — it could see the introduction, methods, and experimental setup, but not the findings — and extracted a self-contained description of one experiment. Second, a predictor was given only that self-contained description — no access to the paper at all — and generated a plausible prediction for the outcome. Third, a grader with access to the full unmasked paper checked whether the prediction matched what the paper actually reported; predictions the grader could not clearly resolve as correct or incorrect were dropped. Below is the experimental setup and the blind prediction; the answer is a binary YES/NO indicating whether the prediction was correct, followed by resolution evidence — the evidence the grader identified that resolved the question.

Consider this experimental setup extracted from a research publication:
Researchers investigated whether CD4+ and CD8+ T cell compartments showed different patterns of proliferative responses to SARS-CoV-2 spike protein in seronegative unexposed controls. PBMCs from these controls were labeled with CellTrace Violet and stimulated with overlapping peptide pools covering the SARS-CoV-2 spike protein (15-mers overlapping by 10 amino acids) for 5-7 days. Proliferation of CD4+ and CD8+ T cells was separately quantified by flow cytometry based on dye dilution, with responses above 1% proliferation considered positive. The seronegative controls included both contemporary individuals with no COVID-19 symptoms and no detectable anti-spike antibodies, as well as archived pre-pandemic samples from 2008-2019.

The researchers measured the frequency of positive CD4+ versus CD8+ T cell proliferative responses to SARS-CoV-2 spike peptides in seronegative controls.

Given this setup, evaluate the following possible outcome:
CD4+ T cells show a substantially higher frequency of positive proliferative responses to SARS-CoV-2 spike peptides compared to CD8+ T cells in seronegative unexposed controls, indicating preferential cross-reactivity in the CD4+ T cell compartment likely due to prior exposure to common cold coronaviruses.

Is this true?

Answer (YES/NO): YES